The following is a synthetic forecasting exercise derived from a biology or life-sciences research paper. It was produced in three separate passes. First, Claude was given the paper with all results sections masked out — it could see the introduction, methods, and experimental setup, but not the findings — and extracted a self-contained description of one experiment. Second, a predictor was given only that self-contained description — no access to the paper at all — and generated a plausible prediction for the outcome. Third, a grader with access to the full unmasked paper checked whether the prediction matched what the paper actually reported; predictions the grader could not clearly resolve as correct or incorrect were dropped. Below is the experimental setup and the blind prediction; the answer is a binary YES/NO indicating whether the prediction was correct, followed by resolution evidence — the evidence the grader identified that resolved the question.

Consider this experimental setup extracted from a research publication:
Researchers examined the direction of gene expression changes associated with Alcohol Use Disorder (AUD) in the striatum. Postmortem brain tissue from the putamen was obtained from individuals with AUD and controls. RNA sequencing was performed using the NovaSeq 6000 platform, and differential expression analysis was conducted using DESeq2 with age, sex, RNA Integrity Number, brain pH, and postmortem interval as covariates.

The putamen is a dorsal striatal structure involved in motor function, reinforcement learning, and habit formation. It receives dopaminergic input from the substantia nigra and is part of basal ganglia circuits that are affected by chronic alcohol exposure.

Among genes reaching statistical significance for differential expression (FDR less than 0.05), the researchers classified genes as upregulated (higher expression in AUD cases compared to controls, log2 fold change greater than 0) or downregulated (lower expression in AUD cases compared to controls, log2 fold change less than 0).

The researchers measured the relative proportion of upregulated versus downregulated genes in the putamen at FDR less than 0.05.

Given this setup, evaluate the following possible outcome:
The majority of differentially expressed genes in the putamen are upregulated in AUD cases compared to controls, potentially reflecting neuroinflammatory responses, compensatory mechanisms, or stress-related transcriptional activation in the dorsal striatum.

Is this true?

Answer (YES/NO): NO